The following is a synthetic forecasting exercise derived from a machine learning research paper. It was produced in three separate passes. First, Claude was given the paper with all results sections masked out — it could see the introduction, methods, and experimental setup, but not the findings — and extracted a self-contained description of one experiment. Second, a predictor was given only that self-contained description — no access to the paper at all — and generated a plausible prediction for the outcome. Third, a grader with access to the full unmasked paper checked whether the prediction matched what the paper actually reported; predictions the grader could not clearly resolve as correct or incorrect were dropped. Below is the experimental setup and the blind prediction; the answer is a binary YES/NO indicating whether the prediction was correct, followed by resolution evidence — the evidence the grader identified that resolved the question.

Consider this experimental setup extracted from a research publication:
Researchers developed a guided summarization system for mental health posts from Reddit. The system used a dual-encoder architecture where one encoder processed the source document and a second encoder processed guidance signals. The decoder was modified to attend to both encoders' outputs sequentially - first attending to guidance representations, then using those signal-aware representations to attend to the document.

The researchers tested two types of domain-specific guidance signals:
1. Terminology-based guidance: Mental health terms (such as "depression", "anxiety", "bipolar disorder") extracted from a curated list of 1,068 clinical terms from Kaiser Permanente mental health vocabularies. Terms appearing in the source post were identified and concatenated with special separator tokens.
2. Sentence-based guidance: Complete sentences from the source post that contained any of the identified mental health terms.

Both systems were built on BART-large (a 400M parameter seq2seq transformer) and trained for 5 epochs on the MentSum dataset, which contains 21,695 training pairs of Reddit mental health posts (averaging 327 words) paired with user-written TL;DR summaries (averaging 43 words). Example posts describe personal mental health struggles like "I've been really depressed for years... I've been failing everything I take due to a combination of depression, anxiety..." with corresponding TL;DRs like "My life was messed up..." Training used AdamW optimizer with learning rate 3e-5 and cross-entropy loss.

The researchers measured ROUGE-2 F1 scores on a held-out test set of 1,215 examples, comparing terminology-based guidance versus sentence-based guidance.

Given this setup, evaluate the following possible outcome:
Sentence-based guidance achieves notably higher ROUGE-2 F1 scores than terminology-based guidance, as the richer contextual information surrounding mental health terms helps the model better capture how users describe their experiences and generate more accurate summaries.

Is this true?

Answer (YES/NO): YES